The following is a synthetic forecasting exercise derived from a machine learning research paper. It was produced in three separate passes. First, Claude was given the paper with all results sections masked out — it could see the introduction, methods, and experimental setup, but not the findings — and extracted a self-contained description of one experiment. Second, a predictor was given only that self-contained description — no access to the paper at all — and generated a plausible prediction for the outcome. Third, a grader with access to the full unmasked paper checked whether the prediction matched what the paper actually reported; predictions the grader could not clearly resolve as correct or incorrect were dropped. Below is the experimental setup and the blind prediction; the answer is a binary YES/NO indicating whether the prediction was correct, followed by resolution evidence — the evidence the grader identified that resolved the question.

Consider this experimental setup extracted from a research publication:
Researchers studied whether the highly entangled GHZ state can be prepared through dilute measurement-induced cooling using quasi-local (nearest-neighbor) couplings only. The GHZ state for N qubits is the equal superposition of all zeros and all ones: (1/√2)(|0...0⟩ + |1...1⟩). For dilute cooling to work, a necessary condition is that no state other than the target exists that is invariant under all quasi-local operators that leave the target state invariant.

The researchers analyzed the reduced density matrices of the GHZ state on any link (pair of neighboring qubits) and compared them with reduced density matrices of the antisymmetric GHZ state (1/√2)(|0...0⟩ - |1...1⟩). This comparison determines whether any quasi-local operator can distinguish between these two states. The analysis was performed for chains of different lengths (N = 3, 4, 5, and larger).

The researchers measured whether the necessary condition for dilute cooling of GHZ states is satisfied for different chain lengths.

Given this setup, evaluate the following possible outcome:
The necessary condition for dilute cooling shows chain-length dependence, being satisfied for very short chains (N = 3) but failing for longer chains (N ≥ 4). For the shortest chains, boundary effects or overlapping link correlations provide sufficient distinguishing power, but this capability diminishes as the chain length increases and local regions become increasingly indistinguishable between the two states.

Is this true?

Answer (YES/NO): NO